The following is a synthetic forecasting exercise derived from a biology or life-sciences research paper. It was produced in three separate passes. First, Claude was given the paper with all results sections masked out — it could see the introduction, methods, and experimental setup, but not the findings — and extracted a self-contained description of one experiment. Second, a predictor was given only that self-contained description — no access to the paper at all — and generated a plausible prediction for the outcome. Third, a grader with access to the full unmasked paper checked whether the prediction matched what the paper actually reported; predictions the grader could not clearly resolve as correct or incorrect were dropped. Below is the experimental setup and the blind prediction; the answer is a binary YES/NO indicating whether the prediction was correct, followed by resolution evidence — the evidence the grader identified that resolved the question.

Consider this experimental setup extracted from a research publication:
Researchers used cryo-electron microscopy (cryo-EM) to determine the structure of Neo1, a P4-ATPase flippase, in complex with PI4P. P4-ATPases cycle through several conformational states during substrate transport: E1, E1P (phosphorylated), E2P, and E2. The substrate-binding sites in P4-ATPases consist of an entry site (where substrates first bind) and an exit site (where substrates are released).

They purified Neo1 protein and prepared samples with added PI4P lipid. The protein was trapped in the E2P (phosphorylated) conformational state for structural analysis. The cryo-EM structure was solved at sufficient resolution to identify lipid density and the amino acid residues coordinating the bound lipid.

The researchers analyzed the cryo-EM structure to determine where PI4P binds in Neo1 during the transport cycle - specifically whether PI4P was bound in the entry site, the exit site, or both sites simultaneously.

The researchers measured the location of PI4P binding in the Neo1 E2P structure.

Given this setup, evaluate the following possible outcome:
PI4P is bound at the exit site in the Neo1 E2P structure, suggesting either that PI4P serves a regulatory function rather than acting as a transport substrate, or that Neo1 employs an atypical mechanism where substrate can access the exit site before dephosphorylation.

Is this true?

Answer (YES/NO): NO